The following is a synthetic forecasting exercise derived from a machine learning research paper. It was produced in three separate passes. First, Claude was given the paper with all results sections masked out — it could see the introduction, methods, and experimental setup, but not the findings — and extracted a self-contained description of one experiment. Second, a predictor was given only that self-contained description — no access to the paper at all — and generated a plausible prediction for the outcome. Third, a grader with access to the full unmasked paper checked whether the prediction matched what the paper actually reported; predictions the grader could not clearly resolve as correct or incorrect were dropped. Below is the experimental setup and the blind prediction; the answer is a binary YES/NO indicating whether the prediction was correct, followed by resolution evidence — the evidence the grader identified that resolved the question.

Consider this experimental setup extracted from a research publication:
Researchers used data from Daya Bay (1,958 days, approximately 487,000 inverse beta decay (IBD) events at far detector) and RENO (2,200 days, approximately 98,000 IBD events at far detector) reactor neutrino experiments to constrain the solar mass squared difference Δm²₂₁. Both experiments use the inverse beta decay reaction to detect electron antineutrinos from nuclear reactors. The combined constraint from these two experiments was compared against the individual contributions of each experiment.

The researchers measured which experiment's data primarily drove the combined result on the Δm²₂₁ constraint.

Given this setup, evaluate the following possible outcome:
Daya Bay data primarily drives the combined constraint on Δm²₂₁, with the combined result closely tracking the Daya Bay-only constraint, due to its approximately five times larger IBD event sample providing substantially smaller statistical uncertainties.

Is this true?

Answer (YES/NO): YES